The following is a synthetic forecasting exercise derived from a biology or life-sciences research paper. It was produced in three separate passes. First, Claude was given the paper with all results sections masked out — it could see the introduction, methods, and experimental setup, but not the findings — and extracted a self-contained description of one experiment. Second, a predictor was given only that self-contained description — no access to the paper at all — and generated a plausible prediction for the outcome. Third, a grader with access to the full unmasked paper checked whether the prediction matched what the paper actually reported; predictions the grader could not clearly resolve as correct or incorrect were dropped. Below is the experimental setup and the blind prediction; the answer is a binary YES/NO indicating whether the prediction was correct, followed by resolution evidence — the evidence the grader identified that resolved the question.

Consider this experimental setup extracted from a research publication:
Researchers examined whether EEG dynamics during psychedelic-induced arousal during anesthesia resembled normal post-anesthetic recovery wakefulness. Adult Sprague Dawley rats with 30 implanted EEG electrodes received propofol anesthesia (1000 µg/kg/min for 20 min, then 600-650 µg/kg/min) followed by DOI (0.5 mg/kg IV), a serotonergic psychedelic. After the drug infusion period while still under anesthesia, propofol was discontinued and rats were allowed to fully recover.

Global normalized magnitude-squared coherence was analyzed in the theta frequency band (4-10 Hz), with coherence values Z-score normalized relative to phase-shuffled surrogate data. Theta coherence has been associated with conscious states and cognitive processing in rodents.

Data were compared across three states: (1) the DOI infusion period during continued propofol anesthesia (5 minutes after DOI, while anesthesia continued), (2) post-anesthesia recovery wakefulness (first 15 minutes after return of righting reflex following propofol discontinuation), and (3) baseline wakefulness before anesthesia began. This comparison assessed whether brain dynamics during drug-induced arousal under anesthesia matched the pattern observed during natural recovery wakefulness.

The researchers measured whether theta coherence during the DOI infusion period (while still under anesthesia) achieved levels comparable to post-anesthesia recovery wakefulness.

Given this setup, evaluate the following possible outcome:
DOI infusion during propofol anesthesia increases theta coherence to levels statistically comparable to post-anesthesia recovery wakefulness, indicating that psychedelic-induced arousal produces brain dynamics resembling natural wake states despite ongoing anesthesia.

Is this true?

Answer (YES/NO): NO